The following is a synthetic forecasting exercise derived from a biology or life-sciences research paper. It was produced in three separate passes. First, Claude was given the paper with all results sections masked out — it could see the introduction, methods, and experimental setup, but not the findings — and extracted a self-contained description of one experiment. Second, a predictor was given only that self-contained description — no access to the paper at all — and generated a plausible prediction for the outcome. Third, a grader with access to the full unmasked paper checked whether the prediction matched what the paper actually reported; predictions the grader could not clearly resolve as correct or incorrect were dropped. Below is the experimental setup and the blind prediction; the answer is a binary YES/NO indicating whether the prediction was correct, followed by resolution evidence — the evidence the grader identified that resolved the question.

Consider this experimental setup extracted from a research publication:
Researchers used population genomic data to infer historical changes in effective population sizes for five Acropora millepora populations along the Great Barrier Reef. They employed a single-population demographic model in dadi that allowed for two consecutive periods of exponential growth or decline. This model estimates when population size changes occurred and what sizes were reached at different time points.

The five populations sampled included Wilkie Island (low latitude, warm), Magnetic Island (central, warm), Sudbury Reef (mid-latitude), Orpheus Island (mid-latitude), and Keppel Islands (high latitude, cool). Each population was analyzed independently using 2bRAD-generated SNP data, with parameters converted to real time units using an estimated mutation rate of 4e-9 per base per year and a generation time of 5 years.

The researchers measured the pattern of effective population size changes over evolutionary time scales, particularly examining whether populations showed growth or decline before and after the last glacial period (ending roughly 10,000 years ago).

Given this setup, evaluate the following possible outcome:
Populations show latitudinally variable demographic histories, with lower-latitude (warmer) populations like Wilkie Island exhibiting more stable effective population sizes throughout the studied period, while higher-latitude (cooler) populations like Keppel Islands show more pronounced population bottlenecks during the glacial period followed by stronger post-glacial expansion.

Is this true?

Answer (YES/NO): NO